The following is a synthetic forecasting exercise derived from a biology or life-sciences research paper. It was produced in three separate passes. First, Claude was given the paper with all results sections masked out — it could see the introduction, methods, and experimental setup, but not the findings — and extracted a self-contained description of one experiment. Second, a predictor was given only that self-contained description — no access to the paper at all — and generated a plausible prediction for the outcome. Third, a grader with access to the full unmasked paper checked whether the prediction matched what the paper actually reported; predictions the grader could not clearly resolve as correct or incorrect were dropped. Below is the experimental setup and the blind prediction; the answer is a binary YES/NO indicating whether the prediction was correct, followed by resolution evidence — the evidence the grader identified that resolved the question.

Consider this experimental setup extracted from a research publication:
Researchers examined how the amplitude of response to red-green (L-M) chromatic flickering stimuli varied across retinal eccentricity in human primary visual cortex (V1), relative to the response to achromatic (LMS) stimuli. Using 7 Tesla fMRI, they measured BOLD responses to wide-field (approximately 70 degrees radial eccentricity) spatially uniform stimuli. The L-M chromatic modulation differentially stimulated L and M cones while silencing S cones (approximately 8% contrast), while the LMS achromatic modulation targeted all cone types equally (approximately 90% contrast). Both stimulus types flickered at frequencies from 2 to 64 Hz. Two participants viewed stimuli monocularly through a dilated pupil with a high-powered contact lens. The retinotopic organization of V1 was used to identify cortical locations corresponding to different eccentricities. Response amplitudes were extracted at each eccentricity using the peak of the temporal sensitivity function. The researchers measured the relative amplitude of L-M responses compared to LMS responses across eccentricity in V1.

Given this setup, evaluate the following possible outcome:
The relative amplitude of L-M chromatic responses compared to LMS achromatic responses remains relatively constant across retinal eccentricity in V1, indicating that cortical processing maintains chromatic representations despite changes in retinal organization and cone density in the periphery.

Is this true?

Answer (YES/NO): NO